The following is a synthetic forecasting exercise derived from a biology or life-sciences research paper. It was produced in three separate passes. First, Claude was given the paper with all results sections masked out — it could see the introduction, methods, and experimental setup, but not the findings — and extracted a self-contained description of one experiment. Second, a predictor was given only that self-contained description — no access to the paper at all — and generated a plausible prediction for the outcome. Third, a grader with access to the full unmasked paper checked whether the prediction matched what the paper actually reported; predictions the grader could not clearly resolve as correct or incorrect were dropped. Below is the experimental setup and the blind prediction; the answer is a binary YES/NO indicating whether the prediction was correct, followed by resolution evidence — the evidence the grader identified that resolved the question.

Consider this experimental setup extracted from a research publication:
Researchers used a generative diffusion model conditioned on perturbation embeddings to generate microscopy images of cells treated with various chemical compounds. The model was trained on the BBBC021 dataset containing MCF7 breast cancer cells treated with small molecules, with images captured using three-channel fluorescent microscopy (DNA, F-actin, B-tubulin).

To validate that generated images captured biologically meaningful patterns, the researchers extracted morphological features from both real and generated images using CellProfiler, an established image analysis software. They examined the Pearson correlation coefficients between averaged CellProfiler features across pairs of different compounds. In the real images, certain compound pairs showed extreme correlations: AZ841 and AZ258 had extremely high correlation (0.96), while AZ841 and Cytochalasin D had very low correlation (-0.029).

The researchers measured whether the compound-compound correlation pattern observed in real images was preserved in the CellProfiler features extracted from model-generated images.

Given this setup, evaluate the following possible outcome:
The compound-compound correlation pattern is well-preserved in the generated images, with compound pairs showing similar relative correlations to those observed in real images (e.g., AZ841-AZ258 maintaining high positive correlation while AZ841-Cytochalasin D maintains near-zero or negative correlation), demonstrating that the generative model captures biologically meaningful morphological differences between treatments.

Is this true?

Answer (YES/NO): YES